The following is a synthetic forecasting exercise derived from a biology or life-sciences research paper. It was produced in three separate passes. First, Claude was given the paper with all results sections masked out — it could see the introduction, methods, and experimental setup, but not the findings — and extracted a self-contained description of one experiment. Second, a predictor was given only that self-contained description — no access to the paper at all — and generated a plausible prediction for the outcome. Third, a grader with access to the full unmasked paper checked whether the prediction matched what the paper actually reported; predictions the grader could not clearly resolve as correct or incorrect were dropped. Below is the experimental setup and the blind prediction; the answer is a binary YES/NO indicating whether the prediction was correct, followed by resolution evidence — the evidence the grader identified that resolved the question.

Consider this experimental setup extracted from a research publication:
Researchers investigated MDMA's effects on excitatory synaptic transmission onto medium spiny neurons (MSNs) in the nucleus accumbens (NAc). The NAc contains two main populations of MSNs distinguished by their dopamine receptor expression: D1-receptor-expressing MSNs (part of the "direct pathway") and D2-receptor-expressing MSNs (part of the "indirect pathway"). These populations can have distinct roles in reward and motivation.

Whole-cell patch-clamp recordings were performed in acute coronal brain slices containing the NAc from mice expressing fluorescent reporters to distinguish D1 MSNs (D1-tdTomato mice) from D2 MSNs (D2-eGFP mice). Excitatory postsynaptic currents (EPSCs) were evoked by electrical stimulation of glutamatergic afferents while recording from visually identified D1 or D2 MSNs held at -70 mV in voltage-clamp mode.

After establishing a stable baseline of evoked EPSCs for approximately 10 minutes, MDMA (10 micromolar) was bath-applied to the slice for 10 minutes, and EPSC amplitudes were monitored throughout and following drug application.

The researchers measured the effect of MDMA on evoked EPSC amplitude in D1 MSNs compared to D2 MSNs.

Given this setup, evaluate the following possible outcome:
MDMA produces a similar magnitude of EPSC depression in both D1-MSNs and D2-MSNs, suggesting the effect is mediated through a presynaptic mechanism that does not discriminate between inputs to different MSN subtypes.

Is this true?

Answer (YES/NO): YES